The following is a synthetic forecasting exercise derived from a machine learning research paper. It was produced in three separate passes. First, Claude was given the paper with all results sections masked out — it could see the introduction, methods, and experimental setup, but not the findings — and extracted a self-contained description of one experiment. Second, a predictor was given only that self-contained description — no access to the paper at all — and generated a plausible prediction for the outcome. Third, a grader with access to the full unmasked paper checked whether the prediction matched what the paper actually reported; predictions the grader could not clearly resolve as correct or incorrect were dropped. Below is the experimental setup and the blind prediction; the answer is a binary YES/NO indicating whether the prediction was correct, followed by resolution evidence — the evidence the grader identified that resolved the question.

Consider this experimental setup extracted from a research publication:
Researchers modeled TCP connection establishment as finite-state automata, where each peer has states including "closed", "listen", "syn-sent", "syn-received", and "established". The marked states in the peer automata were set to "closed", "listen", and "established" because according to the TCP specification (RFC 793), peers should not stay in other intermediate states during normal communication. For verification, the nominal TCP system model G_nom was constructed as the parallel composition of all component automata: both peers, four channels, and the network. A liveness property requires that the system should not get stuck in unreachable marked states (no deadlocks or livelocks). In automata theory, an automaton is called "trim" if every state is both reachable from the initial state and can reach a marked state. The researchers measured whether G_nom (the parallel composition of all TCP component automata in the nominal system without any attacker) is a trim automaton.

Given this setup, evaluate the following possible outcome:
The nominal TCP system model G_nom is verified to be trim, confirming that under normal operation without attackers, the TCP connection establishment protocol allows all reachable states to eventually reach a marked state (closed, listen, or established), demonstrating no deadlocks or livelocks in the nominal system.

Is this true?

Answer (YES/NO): YES